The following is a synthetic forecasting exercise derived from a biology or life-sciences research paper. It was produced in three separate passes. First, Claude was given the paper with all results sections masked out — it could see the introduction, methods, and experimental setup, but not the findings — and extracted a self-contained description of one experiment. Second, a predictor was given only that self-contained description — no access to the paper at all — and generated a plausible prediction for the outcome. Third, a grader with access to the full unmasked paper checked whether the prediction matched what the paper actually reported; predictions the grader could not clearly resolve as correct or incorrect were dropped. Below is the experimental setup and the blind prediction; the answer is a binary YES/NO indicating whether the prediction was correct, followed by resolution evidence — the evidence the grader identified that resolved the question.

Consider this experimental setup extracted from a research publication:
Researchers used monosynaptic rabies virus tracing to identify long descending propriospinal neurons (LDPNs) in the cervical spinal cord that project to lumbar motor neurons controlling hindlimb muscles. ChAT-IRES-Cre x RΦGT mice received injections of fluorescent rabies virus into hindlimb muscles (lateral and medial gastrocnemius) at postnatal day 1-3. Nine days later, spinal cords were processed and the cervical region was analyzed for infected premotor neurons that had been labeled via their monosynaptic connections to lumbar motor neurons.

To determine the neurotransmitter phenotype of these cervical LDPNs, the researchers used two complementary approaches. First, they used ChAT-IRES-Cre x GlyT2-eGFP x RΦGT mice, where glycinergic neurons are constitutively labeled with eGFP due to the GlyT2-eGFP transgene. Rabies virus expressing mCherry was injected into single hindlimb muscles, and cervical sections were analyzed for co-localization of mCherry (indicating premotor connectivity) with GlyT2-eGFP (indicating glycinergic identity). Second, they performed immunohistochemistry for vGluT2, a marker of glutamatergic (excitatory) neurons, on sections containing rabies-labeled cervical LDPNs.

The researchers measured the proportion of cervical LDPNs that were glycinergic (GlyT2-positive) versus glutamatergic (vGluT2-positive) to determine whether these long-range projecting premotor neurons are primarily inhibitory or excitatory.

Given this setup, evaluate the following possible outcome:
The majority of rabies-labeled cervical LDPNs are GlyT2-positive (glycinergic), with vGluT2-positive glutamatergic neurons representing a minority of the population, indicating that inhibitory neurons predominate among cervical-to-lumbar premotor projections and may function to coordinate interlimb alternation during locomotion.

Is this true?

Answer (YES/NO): NO